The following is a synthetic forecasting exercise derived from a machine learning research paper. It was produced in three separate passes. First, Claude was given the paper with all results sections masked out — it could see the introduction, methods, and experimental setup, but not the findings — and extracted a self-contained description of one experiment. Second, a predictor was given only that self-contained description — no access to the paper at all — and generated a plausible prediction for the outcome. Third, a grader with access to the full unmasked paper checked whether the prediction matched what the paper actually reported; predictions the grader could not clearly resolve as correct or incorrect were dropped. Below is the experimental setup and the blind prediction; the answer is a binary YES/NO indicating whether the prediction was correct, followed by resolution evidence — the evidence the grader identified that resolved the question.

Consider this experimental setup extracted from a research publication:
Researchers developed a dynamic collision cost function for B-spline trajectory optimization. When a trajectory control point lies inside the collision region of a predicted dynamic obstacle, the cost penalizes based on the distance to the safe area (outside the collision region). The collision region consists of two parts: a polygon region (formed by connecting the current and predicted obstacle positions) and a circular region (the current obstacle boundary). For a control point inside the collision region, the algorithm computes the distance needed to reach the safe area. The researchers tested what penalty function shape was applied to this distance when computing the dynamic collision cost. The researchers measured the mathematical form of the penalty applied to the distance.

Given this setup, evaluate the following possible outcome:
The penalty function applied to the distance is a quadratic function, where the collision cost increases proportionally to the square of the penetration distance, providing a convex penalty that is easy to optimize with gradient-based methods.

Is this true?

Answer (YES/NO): NO